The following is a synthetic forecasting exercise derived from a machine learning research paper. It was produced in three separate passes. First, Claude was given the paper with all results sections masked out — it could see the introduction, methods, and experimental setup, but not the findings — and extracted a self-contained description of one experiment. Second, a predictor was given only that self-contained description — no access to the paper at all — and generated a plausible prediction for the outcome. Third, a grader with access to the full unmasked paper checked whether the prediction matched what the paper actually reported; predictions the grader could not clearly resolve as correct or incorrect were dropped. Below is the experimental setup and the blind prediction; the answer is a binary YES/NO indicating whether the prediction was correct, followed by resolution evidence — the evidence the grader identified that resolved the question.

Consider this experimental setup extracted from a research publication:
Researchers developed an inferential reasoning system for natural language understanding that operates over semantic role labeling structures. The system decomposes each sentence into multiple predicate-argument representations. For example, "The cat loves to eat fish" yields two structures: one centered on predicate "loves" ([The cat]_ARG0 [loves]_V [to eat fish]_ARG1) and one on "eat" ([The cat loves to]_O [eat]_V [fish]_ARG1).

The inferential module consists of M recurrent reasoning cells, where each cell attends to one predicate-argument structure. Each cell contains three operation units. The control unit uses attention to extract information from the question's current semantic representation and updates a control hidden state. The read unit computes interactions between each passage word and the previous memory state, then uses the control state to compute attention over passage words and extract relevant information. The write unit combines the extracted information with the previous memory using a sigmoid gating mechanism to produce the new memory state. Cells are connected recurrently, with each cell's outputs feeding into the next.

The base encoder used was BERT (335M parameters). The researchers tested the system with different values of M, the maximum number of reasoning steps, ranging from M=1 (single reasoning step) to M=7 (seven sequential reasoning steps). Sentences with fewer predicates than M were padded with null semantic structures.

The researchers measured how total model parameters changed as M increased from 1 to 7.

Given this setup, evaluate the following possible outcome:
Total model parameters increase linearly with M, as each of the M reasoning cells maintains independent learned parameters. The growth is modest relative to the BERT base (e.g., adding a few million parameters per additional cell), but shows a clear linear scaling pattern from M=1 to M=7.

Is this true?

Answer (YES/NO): NO